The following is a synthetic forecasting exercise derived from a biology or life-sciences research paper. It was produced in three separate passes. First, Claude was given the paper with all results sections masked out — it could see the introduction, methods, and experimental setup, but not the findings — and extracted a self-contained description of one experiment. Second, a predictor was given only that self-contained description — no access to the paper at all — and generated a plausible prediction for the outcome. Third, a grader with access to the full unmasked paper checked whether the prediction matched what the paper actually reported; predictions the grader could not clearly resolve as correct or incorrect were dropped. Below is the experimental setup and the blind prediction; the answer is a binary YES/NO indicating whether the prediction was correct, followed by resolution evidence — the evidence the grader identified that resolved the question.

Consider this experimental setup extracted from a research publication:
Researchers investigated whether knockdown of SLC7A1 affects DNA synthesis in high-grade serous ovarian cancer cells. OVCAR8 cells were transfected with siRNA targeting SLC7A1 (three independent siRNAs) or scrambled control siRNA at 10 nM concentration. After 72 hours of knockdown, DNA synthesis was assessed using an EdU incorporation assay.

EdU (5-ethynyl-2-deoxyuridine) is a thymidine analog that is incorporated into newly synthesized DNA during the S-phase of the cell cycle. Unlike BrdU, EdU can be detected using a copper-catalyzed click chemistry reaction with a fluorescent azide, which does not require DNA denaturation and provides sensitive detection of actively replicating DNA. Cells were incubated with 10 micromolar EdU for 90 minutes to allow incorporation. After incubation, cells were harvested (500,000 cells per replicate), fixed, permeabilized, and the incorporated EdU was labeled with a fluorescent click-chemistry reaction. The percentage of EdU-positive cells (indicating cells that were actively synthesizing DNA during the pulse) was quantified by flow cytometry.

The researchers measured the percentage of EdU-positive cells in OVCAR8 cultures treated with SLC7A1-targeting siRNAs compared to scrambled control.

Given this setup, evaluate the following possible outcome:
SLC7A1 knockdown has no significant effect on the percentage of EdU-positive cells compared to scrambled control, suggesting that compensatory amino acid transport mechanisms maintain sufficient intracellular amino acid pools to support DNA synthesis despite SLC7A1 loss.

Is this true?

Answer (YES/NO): NO